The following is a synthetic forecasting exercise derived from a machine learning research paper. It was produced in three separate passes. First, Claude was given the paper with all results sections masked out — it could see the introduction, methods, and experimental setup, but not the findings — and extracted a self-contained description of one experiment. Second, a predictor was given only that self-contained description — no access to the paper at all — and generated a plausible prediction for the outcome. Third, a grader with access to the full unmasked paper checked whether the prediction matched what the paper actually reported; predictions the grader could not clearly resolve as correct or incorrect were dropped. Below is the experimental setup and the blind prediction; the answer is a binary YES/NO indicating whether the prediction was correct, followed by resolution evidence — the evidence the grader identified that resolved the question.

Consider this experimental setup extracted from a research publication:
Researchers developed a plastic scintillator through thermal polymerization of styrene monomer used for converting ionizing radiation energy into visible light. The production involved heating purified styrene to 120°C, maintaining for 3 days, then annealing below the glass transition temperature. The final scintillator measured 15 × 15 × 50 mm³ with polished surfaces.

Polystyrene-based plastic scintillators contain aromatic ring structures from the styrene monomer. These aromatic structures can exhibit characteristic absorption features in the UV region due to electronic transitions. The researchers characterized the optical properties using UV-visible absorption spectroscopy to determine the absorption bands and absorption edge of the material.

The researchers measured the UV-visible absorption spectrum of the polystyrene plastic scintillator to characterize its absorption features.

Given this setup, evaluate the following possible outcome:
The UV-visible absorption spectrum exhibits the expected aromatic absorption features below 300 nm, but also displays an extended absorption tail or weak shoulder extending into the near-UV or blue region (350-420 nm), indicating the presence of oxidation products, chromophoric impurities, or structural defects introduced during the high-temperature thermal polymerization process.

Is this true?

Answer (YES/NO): NO